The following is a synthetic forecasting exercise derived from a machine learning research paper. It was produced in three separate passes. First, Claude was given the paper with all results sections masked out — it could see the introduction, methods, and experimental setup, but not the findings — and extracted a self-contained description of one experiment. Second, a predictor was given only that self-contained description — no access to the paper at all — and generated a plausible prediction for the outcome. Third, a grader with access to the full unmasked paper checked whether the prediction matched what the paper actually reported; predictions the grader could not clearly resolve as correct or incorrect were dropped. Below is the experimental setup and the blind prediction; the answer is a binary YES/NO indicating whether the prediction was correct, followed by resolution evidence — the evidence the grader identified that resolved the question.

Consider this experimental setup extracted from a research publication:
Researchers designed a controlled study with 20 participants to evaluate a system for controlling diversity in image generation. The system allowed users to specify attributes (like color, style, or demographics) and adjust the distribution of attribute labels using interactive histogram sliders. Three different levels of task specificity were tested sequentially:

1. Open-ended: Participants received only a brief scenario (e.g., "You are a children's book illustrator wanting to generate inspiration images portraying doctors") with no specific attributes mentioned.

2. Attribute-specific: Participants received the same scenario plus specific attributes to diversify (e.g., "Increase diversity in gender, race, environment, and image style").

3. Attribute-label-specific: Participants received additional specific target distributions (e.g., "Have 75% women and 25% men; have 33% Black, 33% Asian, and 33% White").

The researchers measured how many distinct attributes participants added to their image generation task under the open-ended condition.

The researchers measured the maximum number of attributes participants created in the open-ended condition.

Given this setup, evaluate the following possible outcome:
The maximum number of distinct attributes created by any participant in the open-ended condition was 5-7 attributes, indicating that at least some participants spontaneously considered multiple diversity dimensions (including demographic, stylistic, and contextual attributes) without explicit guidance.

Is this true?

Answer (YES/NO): YES